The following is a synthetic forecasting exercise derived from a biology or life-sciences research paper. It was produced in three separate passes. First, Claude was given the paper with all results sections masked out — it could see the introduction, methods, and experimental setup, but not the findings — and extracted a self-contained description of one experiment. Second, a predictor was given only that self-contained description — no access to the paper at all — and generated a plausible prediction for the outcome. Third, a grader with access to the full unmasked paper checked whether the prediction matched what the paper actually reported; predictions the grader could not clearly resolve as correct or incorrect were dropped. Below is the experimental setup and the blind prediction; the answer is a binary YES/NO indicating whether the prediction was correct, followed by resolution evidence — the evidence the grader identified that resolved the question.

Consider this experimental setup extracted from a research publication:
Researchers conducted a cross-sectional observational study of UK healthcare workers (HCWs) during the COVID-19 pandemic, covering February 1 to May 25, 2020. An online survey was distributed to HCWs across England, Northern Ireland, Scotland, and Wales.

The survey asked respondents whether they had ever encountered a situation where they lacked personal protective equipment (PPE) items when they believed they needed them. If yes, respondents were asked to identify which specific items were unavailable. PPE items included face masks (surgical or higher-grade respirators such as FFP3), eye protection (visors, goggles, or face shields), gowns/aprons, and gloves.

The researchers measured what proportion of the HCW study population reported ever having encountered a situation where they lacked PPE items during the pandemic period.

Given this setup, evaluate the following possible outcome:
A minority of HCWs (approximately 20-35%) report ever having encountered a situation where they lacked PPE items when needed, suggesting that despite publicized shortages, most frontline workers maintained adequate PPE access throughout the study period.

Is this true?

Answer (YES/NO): YES